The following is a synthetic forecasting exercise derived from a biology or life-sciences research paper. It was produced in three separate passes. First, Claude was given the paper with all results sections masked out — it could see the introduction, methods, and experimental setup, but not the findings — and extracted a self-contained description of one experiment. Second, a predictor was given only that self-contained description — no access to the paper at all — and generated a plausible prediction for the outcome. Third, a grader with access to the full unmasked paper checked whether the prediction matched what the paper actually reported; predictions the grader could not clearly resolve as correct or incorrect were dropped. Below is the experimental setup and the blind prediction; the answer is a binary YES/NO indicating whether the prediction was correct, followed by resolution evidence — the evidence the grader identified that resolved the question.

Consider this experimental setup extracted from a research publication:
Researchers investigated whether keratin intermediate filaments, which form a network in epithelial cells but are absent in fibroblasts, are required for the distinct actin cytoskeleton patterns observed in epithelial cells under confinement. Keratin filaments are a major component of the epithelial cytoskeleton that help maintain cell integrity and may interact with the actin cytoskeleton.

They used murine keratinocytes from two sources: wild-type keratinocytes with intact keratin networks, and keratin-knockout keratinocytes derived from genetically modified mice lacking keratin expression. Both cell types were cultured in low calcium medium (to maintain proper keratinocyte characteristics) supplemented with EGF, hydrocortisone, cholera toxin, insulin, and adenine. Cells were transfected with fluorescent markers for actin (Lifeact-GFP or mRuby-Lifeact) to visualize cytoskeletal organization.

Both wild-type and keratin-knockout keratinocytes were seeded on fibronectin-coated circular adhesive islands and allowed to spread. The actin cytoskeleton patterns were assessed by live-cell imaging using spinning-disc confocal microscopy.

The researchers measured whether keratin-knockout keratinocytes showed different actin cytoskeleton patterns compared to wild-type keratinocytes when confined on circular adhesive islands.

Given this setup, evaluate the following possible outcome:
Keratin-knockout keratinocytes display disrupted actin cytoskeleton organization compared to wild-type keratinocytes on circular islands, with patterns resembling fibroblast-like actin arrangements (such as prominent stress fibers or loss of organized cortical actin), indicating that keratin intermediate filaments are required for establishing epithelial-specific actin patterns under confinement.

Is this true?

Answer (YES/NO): NO